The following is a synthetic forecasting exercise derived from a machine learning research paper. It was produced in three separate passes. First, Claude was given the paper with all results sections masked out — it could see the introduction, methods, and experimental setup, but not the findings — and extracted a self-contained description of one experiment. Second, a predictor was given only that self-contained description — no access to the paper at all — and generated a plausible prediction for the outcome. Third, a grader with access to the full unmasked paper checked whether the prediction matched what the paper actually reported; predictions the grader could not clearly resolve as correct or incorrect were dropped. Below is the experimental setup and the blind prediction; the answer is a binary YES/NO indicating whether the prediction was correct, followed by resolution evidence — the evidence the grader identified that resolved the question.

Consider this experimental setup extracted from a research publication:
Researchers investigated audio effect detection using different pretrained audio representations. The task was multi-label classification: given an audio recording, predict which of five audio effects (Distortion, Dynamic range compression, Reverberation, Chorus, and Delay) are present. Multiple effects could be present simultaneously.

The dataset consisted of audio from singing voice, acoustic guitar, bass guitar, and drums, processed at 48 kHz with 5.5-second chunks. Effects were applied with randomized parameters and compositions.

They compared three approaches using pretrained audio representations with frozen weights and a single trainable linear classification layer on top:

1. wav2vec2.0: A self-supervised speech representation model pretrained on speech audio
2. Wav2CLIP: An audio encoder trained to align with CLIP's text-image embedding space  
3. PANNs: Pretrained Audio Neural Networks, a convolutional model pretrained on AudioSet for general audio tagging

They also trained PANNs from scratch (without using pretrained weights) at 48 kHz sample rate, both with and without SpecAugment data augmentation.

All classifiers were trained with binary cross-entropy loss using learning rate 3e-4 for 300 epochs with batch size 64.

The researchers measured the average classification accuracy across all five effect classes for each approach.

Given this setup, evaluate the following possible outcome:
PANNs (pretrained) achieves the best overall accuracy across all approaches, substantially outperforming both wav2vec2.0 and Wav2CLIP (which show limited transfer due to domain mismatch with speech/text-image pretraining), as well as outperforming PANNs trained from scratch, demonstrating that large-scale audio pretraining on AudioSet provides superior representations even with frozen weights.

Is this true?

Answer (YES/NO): NO